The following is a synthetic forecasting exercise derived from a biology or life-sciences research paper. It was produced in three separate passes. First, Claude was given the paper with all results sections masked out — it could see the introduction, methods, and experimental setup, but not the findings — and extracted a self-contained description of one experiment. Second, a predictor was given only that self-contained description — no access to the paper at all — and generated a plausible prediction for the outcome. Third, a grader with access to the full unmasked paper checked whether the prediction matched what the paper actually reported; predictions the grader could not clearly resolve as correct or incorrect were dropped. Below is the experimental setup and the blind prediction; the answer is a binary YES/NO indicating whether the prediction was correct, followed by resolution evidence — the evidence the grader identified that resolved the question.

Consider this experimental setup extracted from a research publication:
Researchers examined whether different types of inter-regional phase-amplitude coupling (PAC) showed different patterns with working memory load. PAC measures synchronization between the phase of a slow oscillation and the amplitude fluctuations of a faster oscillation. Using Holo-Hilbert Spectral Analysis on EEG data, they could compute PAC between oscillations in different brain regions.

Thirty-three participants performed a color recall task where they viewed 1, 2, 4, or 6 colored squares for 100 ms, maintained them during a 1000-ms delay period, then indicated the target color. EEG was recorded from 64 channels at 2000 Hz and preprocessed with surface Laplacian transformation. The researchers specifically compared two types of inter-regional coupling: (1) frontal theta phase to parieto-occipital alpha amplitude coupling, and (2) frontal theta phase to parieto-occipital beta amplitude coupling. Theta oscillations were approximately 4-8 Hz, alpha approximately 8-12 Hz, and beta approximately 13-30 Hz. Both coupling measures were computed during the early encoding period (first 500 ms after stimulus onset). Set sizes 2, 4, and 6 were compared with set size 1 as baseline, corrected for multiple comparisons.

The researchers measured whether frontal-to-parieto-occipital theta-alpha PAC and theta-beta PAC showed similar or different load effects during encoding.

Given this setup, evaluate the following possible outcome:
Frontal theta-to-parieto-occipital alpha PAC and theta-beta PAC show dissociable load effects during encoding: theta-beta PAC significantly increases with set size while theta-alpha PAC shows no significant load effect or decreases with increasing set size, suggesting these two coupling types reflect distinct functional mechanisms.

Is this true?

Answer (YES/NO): NO